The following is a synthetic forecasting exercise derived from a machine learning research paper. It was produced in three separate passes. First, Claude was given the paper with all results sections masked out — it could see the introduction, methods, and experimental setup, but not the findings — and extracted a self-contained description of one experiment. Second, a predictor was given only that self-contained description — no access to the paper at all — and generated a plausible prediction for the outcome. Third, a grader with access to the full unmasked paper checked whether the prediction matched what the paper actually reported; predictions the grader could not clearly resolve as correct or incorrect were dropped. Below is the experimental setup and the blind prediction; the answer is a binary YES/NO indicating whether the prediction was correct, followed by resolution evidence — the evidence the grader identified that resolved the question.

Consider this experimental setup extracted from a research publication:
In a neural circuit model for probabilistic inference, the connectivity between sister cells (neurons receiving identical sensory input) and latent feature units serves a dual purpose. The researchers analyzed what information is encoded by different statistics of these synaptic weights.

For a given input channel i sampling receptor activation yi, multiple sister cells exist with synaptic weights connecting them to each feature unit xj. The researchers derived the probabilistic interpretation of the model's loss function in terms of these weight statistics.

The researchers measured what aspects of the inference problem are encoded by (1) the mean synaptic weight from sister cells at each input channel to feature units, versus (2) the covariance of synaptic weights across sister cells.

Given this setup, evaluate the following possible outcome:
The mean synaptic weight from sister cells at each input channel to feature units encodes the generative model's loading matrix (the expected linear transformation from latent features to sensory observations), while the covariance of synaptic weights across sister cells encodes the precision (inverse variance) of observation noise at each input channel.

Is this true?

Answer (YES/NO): NO